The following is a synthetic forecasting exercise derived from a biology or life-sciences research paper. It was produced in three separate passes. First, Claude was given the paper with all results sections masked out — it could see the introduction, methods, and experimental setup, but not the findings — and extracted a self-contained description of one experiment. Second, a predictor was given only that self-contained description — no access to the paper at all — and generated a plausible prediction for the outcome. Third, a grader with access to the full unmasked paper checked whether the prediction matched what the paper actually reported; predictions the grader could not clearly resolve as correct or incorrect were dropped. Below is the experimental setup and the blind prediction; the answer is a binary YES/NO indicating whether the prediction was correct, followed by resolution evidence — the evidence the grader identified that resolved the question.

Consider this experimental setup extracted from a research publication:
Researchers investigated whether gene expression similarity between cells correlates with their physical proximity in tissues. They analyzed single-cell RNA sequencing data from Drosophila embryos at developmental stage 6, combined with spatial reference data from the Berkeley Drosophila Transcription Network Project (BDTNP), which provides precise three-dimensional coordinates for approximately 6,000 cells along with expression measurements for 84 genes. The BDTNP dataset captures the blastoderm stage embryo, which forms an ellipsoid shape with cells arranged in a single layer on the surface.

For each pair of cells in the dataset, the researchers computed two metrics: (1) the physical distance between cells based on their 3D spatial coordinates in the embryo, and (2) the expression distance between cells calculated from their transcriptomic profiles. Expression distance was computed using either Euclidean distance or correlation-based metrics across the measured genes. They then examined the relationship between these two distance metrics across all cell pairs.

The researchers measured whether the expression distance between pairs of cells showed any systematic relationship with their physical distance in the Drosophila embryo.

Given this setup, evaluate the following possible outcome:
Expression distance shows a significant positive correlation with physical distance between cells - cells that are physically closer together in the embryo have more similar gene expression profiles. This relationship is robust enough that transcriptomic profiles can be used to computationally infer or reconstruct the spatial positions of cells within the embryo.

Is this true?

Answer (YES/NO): YES